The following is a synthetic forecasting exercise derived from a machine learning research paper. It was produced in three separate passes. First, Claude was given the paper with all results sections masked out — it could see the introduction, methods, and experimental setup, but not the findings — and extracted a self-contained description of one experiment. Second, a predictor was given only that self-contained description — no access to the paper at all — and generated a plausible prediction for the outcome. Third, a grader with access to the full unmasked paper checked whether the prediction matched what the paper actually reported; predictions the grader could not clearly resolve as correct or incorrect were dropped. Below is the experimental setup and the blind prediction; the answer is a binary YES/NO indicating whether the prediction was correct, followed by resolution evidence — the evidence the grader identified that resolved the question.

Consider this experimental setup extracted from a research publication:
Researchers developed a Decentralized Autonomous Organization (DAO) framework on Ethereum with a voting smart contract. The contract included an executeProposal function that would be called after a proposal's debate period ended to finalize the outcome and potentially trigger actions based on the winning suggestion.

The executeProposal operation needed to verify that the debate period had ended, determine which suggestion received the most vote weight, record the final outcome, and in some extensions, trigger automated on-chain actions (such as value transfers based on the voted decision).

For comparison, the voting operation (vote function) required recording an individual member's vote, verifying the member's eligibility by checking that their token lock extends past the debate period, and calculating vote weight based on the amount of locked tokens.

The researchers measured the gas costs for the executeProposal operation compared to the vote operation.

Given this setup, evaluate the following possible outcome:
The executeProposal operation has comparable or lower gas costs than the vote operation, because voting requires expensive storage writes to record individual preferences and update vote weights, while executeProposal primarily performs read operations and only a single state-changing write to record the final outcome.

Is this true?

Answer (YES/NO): YES